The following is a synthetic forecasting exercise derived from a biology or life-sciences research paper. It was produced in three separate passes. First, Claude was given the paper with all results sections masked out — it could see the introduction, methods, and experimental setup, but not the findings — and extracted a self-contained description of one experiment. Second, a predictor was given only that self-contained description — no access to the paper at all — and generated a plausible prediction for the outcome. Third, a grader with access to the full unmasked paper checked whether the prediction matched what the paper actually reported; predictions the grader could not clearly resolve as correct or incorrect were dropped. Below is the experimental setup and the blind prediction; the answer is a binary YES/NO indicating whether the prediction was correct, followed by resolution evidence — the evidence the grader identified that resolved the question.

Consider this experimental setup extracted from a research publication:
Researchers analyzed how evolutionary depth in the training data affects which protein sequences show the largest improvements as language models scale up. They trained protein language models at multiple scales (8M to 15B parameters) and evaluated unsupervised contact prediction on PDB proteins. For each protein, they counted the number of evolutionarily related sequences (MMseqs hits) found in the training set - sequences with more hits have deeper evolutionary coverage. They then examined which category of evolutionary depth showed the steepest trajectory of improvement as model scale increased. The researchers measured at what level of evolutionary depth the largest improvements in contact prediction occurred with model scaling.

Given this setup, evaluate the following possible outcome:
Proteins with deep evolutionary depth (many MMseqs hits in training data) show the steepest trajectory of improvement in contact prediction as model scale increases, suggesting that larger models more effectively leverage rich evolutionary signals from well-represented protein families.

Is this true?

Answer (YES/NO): YES